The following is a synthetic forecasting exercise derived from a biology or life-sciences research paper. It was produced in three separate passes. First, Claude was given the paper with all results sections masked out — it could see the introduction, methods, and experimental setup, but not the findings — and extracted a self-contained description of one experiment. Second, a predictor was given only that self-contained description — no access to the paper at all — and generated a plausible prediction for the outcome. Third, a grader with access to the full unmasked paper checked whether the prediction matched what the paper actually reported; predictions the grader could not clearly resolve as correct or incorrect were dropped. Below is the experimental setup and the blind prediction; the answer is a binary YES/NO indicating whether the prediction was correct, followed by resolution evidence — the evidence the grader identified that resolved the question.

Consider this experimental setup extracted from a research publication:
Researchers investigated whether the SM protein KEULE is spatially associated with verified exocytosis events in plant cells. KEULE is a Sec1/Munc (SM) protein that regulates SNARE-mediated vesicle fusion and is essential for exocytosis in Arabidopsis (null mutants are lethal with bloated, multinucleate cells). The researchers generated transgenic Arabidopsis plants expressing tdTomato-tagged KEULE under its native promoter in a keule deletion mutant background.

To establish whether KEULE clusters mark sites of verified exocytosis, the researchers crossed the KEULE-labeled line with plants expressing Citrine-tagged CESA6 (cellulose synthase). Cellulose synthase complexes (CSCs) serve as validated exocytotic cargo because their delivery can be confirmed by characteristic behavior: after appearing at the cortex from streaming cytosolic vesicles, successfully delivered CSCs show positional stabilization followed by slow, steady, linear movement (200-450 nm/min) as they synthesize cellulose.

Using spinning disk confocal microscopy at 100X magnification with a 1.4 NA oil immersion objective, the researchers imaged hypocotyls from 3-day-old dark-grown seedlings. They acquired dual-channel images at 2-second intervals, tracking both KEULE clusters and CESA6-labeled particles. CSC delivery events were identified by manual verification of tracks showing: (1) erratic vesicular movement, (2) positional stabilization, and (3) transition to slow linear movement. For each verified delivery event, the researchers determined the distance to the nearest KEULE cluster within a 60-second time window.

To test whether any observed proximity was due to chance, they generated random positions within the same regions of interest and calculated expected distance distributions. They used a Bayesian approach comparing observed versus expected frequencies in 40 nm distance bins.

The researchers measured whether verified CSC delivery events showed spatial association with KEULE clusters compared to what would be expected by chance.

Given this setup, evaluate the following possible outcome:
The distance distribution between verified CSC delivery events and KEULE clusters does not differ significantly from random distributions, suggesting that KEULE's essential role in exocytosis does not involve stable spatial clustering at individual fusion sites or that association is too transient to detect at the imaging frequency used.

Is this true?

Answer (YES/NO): NO